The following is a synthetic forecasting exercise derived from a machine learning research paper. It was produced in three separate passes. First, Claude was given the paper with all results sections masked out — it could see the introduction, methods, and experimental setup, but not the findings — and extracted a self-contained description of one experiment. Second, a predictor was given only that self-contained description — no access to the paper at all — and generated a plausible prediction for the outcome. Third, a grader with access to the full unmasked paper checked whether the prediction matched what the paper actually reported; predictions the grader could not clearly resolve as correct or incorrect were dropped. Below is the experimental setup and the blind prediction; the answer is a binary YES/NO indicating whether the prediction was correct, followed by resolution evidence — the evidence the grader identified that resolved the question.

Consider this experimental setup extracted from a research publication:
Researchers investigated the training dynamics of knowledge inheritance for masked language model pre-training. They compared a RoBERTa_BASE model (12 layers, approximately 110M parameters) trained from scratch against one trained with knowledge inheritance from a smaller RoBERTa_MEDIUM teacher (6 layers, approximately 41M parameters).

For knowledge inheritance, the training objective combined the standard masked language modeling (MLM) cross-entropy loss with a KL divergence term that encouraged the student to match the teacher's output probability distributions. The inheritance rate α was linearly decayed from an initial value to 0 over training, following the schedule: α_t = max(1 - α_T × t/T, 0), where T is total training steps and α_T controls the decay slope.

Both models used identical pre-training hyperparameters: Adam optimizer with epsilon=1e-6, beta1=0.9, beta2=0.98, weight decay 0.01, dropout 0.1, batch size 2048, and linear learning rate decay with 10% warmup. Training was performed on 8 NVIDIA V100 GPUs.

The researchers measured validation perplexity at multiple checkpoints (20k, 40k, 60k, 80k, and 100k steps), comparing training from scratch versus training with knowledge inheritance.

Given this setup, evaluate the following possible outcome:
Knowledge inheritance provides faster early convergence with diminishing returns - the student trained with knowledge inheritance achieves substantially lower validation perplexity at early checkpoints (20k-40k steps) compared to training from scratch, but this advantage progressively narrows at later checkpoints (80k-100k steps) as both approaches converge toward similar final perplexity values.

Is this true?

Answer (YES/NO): NO